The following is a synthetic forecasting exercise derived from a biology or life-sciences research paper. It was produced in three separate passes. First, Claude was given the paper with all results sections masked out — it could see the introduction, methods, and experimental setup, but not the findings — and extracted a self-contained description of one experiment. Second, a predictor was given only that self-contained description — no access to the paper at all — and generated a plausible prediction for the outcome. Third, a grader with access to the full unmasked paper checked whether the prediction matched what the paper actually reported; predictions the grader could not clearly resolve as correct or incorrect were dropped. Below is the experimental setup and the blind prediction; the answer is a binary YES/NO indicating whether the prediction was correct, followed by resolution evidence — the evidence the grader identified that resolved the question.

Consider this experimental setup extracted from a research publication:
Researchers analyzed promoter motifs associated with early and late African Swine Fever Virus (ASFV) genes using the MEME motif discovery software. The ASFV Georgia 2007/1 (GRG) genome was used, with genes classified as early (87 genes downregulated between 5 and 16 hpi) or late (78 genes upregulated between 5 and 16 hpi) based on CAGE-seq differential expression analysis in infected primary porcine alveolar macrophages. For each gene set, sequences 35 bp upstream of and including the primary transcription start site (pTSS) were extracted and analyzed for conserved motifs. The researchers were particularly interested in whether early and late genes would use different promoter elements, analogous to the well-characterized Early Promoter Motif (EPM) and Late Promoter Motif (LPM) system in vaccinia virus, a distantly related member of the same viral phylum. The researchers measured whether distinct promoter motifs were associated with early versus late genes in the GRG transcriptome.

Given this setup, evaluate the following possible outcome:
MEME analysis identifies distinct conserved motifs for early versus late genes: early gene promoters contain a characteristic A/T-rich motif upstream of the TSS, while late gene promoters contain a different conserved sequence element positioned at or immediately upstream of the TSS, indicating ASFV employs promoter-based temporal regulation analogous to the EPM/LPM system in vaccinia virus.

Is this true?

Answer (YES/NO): YES